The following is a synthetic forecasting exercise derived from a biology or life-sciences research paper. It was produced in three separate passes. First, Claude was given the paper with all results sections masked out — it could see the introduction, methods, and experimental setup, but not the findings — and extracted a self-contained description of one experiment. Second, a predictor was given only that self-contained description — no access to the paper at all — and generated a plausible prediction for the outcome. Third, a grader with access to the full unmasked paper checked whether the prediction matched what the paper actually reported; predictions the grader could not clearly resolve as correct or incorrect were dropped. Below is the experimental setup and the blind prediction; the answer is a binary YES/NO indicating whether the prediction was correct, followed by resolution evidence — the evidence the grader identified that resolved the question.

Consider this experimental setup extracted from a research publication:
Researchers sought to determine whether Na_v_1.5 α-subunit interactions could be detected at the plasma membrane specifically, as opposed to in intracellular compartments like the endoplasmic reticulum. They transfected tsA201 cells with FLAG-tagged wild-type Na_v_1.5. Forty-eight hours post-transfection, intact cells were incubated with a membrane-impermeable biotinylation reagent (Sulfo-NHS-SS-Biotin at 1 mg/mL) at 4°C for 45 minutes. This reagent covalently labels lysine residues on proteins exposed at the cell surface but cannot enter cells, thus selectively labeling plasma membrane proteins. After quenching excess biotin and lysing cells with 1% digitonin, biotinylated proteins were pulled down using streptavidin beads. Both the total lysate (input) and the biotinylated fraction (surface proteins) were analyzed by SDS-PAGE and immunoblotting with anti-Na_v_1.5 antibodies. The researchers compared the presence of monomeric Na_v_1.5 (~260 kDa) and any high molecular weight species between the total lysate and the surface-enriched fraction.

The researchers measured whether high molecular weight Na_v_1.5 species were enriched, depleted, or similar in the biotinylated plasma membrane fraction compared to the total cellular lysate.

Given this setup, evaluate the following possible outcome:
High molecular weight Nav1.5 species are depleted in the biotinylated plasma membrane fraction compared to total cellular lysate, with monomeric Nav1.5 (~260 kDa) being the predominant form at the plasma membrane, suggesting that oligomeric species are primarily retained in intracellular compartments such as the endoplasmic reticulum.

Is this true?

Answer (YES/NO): NO